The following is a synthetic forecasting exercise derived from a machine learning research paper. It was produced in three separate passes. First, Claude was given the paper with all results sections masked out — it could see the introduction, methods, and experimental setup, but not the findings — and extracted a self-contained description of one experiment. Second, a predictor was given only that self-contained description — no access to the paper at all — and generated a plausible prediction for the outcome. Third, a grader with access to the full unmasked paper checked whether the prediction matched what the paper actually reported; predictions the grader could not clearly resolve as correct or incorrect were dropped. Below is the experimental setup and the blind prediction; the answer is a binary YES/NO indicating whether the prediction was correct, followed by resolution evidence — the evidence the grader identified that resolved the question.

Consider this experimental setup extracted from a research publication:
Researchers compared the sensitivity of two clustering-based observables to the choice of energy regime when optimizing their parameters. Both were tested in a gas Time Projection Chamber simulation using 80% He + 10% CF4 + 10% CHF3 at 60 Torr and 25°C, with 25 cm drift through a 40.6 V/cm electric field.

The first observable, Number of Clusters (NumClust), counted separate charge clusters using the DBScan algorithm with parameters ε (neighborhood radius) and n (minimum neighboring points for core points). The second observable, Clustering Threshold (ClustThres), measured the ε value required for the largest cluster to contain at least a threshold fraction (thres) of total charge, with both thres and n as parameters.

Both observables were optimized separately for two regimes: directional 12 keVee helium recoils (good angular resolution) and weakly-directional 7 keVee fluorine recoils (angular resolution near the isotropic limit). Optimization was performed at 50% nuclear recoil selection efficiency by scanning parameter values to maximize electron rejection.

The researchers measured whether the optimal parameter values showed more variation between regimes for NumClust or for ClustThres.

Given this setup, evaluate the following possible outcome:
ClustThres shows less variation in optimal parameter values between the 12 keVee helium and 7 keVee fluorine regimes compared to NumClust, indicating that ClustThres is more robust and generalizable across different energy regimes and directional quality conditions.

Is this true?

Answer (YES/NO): NO